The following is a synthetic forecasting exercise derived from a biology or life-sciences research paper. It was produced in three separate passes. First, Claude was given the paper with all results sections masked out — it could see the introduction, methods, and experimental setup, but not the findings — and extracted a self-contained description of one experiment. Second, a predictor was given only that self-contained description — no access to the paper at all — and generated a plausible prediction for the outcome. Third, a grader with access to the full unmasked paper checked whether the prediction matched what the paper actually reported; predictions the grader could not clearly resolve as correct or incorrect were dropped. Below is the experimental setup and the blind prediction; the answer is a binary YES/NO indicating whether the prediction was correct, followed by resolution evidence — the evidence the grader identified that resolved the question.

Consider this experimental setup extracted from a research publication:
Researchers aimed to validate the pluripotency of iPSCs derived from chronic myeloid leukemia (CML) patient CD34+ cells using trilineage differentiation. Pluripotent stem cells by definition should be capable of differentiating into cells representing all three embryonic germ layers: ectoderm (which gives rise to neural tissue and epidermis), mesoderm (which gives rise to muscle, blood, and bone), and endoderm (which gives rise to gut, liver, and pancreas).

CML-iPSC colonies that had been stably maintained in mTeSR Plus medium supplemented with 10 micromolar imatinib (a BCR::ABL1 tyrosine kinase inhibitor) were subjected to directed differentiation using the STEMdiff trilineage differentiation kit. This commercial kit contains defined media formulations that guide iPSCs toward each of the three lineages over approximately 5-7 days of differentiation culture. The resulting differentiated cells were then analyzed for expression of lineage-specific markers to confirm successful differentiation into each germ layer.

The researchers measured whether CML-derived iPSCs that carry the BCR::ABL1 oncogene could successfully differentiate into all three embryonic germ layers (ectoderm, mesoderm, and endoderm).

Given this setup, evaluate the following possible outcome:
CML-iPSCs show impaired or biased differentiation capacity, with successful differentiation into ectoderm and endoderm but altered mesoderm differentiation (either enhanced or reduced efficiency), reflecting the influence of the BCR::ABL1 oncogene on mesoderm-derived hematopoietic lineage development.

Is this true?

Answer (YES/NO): NO